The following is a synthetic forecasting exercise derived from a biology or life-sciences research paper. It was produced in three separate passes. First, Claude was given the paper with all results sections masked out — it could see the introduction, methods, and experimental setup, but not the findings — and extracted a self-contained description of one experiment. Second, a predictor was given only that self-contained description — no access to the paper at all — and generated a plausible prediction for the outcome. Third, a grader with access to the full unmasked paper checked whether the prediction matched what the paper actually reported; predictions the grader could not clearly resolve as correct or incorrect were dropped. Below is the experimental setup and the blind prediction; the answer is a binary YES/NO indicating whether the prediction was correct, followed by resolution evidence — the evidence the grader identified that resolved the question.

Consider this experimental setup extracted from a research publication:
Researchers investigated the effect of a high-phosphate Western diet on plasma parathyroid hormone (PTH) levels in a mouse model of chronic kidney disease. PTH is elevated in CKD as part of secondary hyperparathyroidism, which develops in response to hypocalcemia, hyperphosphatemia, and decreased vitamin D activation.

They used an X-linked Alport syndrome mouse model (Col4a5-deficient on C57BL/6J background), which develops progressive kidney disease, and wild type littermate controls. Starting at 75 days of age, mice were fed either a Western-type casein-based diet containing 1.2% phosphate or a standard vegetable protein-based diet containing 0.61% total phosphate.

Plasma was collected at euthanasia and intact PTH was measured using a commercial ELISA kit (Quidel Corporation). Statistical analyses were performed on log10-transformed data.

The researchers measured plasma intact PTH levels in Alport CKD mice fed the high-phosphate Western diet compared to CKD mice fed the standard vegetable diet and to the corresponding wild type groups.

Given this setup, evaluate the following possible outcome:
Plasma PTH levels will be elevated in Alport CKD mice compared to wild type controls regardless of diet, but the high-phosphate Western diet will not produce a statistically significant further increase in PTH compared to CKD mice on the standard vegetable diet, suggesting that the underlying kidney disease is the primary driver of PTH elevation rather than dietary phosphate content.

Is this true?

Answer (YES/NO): NO